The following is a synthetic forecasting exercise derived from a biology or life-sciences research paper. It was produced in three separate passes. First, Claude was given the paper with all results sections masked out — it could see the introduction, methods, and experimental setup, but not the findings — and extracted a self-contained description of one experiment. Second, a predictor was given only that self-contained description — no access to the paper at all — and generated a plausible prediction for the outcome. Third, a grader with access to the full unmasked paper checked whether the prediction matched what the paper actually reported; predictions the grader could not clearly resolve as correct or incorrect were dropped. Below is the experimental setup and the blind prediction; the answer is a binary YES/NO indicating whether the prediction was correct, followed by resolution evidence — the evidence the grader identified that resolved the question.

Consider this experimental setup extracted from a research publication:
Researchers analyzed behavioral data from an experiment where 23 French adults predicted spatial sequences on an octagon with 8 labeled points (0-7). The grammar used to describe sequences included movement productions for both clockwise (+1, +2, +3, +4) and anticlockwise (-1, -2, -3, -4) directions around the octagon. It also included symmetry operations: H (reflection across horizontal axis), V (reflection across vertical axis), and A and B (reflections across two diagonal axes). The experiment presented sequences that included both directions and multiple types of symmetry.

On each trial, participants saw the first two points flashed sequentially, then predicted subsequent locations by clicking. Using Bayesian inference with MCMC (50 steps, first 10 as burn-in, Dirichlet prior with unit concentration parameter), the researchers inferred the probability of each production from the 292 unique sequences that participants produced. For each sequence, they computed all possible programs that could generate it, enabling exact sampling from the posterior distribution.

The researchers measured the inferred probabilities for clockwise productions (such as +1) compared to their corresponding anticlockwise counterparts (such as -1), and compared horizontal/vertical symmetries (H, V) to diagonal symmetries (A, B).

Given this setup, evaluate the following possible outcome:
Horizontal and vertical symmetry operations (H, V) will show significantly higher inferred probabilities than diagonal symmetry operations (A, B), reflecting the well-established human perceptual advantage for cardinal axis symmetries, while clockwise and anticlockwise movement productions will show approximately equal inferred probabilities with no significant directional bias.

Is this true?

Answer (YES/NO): NO